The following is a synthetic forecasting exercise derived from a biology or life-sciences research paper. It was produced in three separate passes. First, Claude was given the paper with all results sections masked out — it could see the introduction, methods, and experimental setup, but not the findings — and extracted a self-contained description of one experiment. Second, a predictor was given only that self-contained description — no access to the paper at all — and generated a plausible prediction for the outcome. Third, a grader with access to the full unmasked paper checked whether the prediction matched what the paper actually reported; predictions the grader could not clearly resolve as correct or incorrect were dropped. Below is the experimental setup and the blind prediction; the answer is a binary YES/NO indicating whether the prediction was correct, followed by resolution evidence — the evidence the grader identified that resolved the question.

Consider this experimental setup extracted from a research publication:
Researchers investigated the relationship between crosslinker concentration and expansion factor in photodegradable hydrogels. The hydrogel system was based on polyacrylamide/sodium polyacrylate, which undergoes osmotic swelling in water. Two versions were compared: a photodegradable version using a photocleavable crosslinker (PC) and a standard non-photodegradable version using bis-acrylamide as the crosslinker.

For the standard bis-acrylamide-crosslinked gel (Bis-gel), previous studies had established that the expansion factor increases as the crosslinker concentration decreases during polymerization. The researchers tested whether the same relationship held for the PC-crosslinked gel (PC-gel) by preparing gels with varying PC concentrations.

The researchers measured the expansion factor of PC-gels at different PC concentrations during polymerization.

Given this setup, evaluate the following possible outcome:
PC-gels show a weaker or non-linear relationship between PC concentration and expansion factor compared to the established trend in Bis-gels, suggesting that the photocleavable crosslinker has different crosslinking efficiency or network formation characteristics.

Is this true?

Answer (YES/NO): NO